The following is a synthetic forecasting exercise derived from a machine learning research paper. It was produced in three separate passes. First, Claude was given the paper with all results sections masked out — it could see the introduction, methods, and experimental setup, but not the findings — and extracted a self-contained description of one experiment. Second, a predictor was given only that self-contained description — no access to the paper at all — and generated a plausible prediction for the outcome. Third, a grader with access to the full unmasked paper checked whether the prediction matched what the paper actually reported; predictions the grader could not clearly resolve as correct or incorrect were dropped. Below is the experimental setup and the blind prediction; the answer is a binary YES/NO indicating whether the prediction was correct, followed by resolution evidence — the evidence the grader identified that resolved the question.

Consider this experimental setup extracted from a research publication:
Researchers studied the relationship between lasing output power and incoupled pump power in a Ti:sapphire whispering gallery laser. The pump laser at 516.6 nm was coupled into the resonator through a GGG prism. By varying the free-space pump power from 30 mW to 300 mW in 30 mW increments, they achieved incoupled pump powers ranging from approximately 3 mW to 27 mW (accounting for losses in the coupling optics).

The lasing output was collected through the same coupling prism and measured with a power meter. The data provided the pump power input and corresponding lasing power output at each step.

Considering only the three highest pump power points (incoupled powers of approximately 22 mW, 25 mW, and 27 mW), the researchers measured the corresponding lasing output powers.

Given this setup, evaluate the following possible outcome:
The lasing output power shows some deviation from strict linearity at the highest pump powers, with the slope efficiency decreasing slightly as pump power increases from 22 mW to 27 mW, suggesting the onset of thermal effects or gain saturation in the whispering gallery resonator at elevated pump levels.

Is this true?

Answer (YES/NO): NO